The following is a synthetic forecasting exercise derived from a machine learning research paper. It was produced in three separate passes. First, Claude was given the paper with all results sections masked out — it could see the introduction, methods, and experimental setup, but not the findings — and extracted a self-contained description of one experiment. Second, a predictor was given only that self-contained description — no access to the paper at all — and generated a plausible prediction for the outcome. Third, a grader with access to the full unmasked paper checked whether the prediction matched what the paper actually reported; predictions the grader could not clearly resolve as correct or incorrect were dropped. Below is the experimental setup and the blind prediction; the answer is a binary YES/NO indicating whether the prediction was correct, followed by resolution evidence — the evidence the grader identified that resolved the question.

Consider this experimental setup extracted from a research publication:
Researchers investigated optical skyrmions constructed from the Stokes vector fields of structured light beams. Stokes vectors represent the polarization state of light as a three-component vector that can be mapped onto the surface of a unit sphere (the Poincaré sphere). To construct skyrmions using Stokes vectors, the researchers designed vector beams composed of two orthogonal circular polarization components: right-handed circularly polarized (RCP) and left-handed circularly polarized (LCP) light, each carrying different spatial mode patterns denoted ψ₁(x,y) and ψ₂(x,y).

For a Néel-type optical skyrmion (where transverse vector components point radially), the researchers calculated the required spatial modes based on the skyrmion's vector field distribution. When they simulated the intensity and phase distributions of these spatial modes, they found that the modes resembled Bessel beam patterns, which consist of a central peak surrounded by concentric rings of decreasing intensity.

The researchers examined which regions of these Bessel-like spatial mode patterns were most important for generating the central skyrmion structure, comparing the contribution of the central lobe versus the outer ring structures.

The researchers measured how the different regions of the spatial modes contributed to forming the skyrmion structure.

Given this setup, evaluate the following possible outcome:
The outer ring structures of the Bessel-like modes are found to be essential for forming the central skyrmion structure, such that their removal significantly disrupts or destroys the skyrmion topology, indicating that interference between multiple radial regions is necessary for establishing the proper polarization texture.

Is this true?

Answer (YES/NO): NO